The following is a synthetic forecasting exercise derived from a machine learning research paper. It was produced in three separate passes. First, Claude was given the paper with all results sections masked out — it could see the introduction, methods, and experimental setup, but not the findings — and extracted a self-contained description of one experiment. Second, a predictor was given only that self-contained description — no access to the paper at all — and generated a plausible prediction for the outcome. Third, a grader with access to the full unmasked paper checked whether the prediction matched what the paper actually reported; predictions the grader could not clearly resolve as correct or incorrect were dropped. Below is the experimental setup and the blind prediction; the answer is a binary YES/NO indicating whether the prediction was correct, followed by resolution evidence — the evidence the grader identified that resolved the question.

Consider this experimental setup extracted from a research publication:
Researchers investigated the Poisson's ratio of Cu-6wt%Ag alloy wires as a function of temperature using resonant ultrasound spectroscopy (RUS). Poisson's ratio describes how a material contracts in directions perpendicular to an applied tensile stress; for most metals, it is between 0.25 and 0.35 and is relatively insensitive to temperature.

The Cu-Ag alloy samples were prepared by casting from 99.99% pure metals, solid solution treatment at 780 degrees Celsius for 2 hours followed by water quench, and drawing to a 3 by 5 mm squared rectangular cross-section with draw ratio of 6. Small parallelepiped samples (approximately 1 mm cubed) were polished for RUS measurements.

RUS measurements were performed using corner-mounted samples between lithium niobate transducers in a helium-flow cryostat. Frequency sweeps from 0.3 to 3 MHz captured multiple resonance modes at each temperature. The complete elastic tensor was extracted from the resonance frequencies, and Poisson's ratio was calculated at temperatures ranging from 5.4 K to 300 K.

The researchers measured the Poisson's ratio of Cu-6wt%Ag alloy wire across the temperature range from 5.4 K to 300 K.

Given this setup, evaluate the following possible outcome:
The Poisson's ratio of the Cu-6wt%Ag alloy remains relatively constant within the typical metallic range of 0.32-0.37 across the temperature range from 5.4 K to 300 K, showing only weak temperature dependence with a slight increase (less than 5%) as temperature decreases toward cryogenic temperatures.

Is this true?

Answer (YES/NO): NO